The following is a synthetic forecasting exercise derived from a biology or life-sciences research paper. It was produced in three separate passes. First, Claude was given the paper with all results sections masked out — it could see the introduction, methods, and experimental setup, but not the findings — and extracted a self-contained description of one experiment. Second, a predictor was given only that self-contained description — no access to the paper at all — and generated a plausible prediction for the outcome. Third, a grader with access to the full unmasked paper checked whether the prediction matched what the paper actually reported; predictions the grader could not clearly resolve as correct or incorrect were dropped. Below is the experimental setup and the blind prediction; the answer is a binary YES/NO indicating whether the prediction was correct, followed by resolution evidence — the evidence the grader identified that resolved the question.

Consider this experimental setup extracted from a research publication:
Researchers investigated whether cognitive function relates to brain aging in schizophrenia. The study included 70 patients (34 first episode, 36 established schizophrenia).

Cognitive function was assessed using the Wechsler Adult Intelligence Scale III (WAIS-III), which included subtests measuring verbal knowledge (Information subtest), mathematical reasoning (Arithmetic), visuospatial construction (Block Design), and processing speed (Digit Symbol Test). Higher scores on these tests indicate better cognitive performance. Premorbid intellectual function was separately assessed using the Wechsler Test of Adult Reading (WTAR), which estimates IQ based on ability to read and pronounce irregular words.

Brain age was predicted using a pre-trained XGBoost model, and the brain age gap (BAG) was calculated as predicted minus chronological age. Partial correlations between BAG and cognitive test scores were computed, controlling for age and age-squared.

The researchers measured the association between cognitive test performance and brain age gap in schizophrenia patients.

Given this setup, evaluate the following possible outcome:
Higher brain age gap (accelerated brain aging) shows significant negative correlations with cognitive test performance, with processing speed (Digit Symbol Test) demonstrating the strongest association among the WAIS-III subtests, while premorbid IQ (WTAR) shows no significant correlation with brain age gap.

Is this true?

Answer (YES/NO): NO